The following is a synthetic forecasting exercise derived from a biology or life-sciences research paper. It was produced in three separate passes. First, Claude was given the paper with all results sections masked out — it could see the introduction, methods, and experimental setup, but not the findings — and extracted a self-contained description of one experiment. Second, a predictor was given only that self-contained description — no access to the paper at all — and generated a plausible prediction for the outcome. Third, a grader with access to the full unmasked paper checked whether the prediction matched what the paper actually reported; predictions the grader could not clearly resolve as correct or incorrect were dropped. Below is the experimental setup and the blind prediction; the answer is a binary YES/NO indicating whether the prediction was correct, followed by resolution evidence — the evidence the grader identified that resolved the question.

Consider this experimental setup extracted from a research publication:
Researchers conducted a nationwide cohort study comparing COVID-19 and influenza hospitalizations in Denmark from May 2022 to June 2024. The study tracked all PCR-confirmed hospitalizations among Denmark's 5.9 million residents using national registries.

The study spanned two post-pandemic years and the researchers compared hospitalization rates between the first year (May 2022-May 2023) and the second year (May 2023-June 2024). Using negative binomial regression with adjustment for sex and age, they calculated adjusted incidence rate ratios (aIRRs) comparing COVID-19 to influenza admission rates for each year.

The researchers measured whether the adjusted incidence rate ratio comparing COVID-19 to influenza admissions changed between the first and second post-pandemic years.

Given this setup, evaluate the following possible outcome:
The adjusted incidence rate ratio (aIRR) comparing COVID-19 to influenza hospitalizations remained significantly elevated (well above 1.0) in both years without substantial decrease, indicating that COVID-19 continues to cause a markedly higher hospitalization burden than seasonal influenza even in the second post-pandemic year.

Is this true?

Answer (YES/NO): NO